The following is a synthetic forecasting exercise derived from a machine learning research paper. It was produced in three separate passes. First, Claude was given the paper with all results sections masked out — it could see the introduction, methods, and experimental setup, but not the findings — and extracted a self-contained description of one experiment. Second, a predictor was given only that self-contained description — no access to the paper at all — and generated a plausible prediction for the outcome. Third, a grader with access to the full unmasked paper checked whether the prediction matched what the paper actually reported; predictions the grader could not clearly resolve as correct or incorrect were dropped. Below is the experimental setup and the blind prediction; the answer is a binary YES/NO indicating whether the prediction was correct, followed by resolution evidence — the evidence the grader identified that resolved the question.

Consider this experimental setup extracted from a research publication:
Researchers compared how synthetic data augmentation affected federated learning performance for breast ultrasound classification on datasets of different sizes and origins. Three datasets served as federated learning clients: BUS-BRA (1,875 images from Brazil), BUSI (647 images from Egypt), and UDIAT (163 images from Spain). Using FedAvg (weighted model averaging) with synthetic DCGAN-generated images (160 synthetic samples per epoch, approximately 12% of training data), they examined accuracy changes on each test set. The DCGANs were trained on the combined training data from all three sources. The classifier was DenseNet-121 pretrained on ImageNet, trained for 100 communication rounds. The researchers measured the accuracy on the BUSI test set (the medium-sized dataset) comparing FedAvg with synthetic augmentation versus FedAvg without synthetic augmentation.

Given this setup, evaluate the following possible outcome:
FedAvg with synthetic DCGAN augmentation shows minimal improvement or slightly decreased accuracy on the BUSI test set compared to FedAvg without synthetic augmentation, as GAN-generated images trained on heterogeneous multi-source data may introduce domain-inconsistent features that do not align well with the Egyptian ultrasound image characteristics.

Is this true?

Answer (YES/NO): NO